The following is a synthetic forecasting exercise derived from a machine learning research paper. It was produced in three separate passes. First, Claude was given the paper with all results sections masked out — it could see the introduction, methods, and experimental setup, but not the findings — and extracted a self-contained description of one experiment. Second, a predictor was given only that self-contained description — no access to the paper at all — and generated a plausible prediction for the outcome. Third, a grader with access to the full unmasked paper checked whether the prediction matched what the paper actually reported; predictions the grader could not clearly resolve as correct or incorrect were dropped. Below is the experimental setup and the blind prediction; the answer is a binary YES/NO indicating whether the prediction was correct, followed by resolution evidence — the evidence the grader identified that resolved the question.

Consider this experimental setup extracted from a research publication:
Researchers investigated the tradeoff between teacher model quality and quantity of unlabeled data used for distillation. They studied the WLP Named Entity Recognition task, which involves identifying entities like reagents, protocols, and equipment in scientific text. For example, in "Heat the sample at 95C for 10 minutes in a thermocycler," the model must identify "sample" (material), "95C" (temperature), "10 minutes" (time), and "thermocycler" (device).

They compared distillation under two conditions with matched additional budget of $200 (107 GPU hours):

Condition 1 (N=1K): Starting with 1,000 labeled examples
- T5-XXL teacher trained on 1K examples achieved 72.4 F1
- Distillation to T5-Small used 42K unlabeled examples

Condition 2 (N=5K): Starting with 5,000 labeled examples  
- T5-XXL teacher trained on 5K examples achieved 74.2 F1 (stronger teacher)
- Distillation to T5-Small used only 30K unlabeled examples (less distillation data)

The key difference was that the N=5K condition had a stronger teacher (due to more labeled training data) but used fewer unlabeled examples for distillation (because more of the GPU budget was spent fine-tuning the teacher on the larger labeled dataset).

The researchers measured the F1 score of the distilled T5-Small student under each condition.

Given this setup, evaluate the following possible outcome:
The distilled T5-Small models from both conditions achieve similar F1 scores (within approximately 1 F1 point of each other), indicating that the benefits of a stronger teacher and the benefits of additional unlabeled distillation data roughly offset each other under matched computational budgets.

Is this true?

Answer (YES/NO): YES